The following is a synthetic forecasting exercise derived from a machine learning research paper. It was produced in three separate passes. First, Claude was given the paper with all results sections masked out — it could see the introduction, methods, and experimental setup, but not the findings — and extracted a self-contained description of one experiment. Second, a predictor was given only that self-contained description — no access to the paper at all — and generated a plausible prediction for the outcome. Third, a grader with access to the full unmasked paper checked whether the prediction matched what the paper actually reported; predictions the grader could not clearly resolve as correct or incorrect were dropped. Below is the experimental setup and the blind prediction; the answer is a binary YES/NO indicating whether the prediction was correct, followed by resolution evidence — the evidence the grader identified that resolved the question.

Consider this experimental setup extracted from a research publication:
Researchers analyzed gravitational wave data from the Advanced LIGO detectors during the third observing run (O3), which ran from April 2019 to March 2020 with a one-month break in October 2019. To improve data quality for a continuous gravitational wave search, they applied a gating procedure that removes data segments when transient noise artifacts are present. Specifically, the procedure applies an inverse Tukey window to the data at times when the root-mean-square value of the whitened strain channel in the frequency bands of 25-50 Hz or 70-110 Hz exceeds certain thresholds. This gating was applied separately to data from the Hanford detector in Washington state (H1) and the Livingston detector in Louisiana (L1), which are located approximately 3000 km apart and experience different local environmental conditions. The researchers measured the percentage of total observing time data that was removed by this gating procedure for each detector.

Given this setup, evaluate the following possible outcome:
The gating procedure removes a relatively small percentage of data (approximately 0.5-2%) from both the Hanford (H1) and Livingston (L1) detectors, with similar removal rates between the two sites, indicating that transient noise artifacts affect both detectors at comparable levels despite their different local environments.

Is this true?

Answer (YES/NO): NO